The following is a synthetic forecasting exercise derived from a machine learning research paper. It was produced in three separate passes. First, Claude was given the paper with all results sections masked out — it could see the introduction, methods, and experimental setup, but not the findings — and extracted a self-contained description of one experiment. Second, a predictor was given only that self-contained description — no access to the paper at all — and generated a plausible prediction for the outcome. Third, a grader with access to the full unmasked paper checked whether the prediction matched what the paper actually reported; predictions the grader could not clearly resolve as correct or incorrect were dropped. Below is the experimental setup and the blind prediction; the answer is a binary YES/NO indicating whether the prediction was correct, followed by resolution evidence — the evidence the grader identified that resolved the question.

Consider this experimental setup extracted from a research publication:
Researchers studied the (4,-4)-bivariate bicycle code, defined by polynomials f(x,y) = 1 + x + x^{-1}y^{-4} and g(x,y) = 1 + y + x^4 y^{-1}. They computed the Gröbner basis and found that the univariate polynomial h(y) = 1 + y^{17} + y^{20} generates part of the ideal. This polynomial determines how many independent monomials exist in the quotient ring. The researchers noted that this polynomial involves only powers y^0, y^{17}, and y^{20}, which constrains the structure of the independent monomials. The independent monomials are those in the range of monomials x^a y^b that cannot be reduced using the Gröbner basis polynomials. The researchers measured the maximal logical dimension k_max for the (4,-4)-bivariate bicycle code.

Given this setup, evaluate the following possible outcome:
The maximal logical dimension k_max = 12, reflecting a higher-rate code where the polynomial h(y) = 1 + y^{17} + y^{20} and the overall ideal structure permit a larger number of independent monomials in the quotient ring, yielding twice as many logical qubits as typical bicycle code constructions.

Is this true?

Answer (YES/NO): NO